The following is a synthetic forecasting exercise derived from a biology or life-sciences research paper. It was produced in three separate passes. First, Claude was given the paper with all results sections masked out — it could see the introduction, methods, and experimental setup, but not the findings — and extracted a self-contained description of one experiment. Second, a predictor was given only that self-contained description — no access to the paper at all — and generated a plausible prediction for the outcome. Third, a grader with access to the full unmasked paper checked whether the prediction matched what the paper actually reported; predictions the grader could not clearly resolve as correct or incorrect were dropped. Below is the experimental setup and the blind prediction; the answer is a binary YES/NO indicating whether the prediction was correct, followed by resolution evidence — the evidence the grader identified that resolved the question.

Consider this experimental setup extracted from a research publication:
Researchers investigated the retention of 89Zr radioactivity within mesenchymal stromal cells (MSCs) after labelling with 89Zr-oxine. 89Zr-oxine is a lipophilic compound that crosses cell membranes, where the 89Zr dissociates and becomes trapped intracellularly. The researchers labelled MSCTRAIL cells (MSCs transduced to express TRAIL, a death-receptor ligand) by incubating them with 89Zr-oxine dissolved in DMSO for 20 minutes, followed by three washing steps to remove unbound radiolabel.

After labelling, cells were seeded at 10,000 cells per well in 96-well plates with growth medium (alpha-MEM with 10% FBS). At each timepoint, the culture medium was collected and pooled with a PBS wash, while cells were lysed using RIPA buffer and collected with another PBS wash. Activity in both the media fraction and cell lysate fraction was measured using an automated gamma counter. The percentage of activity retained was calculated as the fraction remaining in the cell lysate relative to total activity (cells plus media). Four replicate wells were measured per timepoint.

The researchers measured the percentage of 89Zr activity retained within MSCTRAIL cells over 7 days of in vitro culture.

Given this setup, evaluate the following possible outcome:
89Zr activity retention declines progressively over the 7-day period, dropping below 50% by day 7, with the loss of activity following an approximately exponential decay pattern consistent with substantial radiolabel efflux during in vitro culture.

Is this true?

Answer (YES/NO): NO